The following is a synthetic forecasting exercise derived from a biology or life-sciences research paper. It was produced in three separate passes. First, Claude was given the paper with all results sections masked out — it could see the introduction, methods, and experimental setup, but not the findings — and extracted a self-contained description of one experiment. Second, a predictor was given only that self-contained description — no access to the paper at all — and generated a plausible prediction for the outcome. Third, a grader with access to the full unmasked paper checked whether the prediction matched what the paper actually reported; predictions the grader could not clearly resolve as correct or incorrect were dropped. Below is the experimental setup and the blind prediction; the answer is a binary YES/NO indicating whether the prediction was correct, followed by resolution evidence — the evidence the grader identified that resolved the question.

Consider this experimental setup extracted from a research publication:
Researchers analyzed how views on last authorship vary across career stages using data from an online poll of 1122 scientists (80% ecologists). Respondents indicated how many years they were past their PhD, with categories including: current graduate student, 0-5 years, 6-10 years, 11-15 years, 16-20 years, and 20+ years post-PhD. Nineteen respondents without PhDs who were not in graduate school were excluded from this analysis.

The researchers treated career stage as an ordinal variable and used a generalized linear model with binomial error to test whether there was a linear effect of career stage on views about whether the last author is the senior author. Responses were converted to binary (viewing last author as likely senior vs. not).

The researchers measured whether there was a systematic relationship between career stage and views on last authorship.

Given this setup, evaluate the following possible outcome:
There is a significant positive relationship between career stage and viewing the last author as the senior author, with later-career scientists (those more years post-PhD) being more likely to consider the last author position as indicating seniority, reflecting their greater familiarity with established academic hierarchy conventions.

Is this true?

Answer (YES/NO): NO